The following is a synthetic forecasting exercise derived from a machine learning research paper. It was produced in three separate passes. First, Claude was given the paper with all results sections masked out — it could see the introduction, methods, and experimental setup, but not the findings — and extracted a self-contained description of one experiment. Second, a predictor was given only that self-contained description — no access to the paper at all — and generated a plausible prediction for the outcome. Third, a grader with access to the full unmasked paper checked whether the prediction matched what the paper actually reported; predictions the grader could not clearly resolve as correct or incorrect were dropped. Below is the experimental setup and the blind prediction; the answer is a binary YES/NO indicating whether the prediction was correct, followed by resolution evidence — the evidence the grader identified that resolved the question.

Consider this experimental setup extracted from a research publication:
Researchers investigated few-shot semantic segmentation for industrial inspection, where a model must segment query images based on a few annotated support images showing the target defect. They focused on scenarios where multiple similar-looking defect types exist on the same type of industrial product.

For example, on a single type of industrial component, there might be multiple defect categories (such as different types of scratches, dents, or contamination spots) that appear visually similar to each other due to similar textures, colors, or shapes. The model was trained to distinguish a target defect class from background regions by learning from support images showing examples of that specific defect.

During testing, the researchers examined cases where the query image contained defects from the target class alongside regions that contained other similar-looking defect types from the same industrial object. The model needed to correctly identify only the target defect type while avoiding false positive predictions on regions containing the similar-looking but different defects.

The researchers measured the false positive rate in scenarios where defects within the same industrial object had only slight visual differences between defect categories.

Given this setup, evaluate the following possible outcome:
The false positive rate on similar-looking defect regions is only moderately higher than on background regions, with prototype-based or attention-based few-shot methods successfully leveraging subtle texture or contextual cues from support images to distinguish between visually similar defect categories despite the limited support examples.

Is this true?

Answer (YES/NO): NO